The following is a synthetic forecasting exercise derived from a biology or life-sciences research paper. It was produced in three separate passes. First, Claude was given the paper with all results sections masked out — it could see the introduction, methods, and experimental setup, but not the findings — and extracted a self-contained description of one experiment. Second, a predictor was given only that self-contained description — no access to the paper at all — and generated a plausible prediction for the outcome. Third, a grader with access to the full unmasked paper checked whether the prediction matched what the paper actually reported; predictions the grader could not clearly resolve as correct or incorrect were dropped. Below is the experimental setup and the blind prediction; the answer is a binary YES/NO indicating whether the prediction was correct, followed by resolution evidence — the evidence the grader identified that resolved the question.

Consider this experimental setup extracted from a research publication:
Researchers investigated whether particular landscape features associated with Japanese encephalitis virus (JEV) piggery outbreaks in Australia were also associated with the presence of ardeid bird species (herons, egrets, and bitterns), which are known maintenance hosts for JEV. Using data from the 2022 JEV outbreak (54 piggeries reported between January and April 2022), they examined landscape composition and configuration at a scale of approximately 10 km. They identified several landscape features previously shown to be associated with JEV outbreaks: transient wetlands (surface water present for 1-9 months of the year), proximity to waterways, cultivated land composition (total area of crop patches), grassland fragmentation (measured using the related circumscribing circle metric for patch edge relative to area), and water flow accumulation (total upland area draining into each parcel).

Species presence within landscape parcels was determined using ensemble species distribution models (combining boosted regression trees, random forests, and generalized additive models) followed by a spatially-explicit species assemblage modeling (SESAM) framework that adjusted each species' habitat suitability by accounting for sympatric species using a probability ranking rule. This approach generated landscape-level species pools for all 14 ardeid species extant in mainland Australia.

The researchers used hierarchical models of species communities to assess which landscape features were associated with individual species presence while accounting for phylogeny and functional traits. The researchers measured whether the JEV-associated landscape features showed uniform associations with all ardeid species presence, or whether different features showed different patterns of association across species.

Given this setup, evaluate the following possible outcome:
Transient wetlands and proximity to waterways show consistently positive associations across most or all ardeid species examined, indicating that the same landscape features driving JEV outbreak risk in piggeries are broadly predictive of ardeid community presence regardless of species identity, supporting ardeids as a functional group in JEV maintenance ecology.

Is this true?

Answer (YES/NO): NO